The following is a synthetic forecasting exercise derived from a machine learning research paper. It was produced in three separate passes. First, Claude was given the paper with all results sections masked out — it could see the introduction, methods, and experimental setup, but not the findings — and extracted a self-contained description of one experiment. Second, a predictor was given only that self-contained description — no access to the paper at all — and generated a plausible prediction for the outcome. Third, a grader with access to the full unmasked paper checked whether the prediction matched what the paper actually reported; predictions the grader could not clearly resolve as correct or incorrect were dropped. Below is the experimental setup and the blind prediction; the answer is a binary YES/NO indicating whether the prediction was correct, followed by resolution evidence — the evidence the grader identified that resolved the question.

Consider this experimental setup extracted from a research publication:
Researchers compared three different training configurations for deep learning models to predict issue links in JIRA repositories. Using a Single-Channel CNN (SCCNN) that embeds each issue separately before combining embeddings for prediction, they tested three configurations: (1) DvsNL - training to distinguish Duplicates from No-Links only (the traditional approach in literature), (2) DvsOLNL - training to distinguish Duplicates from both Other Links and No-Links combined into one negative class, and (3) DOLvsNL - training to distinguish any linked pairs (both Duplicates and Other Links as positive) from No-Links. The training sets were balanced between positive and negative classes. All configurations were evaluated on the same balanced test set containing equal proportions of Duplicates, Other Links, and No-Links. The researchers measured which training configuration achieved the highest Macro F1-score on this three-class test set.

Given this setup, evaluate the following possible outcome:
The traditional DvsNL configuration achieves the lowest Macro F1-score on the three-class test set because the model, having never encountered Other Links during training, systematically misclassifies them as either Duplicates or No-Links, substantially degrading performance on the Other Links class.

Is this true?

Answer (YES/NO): YES